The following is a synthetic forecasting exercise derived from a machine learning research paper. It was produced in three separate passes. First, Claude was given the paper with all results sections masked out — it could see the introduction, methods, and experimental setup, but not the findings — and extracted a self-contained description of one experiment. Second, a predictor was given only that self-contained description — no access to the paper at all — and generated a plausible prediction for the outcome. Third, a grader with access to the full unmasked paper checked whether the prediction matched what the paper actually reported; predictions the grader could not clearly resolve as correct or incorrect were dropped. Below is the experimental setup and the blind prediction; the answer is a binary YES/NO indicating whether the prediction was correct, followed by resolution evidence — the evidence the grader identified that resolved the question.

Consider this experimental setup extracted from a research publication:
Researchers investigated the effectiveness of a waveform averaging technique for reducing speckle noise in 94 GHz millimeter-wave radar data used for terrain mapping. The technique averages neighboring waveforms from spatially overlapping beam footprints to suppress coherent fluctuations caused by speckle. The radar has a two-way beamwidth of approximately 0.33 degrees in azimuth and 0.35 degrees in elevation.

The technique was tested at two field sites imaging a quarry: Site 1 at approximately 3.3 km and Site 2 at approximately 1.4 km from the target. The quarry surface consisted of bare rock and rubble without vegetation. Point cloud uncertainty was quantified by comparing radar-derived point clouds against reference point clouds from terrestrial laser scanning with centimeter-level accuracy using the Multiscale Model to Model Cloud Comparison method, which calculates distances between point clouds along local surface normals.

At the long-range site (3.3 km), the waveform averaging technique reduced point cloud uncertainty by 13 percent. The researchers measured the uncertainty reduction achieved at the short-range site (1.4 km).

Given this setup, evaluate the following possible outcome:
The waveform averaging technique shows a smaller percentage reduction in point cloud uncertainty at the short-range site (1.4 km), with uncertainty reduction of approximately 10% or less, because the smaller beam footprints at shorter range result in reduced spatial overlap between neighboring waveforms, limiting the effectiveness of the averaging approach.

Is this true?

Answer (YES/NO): NO